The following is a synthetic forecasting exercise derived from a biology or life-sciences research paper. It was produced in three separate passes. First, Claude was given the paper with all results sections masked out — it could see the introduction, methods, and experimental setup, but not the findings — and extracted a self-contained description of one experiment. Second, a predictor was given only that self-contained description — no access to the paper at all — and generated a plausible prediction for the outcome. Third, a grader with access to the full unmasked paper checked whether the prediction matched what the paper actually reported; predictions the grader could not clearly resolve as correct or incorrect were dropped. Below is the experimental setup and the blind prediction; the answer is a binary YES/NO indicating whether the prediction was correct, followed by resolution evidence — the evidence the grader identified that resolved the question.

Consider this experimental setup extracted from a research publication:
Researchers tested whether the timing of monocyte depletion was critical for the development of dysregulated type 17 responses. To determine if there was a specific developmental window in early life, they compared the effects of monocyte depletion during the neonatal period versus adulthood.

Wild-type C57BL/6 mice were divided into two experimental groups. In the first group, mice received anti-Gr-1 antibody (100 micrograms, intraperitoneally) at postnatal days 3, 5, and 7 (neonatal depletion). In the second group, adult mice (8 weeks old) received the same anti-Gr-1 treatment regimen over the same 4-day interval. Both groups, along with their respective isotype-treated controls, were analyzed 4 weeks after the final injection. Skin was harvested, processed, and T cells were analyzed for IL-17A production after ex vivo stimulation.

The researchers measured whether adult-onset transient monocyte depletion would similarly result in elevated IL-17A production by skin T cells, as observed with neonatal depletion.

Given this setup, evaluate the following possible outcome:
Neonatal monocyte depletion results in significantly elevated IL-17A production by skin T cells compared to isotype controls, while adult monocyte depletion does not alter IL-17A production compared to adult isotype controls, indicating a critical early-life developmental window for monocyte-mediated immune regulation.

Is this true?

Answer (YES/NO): YES